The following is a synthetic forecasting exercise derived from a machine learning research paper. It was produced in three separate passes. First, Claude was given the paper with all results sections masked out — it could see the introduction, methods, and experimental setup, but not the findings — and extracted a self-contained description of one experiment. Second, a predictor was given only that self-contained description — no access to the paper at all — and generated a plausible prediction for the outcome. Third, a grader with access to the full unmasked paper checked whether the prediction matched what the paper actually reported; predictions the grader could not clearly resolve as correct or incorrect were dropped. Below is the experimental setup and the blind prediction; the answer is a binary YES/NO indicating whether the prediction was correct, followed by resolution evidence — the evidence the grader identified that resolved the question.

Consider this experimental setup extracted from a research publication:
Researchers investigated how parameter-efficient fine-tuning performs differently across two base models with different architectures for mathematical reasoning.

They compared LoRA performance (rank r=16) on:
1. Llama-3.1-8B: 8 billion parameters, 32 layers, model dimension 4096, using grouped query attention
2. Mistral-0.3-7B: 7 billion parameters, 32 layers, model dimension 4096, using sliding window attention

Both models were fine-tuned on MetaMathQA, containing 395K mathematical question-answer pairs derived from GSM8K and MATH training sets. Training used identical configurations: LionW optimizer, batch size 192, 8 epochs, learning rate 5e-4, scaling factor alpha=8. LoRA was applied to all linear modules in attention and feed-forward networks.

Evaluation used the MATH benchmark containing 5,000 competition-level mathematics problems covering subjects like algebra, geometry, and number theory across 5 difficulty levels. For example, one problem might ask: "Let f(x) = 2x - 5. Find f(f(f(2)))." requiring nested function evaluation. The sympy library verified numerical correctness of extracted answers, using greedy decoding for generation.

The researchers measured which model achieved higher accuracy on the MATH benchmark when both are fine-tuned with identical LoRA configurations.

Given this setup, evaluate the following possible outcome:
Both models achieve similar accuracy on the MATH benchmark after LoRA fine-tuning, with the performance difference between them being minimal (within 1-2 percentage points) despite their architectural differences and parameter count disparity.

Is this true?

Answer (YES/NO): NO